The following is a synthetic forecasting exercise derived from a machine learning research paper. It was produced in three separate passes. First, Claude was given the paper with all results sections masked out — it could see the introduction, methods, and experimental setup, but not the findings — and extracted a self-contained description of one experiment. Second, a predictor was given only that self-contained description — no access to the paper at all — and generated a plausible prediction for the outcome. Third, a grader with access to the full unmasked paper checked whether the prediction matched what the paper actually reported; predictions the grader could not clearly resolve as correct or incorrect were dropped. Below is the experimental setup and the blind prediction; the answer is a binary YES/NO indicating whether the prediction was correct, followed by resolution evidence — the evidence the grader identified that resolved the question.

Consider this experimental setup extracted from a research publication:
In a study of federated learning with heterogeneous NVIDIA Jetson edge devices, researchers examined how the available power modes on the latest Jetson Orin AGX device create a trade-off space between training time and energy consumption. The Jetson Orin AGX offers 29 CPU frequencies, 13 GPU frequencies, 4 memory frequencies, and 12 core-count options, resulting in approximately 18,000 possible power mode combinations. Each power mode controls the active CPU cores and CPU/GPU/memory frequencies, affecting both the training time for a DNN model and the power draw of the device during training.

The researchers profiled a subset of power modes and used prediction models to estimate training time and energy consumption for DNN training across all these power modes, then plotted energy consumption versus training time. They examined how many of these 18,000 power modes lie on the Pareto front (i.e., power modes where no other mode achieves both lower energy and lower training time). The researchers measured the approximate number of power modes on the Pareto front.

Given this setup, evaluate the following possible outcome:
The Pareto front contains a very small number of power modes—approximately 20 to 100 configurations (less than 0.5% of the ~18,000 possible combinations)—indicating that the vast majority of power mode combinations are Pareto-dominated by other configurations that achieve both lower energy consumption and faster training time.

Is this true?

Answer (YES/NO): NO